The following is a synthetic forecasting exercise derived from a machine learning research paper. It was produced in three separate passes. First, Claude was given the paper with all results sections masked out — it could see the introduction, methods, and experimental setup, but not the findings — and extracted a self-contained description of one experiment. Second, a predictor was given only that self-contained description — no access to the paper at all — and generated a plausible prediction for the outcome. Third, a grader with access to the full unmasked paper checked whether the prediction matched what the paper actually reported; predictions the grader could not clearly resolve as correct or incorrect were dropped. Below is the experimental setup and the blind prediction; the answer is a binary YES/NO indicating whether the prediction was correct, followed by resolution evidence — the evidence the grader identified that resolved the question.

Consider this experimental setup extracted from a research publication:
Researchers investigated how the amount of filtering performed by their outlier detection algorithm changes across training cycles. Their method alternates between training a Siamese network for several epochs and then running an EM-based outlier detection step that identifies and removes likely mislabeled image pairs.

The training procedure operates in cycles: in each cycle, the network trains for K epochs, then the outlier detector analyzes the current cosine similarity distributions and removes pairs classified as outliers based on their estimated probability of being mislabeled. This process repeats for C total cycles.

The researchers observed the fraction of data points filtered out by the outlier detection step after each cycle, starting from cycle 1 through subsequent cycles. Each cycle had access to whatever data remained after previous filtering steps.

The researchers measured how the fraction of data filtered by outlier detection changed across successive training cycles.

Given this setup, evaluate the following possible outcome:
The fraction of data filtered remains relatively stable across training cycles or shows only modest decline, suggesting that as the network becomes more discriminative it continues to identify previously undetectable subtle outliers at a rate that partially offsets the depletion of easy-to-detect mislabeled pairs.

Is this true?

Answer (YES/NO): NO